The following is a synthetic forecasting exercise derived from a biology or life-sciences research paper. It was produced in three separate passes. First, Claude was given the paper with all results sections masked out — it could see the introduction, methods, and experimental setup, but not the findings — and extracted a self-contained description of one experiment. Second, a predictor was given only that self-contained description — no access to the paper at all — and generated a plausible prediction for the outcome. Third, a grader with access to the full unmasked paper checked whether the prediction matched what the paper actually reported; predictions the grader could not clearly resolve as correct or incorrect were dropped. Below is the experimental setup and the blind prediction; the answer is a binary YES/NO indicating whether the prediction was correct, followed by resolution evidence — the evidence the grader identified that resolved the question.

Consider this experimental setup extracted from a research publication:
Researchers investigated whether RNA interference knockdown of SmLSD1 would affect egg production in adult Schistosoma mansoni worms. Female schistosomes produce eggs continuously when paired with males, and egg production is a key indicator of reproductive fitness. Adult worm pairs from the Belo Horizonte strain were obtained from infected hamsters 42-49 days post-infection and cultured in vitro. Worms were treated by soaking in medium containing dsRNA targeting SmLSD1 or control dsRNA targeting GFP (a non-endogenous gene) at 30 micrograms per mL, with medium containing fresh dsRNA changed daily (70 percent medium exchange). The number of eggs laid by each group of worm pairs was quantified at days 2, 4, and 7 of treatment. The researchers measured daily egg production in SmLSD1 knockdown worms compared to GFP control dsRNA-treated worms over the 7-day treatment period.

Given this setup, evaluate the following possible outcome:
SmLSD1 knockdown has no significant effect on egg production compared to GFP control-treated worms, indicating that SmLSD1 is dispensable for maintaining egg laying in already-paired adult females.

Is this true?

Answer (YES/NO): NO